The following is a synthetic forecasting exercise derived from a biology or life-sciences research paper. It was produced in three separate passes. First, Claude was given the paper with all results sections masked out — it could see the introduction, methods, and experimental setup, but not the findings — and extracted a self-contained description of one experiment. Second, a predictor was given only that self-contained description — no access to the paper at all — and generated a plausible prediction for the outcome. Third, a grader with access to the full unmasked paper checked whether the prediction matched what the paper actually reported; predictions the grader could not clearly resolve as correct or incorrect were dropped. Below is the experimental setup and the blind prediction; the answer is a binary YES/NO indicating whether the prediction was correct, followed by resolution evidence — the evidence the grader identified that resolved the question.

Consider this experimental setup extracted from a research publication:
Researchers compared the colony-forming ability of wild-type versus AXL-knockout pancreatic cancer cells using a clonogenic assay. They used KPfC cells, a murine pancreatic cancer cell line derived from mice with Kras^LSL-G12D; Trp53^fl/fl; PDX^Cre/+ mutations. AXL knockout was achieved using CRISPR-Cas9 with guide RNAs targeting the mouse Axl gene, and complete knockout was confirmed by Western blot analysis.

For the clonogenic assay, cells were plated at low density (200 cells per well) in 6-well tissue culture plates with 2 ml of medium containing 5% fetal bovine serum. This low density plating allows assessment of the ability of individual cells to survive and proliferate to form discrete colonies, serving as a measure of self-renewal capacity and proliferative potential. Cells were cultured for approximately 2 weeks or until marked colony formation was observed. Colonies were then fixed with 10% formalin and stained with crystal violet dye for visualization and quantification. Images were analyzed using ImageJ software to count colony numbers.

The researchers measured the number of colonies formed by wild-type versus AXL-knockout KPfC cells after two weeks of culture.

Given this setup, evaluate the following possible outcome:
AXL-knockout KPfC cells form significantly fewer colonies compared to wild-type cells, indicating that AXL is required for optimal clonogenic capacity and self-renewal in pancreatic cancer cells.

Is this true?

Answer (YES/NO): YES